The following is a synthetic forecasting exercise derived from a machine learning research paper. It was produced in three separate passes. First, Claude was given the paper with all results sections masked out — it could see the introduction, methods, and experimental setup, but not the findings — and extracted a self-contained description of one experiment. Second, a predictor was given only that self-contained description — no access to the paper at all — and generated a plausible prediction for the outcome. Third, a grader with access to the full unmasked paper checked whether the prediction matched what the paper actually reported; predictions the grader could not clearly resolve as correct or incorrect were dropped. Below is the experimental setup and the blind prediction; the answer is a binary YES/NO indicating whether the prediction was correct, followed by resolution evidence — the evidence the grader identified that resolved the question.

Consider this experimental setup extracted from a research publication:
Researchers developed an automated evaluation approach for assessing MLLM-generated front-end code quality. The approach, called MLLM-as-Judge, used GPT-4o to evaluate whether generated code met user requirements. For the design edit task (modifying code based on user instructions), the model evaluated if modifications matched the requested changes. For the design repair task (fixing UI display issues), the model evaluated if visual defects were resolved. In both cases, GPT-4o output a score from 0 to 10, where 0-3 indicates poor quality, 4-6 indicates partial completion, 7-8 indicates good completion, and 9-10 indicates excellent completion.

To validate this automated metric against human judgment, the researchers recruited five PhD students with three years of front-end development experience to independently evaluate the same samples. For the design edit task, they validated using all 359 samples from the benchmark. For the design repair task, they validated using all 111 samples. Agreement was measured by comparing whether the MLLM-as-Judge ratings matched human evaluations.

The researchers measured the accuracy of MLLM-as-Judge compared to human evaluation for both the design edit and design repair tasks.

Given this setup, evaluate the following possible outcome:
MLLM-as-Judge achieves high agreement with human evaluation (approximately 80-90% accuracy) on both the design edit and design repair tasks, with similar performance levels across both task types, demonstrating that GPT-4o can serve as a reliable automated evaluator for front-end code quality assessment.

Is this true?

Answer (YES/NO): NO